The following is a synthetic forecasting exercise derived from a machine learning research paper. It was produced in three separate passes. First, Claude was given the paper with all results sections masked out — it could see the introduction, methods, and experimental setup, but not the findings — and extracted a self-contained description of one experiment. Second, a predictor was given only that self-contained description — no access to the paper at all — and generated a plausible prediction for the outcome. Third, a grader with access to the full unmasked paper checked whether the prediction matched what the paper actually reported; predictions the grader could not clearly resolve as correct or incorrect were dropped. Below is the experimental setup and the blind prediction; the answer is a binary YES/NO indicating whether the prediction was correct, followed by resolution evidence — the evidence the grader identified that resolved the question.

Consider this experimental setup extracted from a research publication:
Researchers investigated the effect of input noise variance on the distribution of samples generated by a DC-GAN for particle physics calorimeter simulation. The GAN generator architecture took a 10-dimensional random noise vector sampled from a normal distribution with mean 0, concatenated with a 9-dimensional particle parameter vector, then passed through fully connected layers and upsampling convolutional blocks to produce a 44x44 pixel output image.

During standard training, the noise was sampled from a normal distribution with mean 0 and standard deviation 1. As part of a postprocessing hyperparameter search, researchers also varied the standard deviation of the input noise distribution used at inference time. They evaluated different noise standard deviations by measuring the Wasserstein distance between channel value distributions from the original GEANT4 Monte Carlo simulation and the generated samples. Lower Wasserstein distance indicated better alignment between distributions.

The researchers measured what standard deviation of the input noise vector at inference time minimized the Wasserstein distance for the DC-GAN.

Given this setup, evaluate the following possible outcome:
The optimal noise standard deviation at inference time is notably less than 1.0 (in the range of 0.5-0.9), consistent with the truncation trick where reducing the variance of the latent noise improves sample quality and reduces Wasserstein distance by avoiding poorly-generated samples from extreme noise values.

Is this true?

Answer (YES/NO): NO